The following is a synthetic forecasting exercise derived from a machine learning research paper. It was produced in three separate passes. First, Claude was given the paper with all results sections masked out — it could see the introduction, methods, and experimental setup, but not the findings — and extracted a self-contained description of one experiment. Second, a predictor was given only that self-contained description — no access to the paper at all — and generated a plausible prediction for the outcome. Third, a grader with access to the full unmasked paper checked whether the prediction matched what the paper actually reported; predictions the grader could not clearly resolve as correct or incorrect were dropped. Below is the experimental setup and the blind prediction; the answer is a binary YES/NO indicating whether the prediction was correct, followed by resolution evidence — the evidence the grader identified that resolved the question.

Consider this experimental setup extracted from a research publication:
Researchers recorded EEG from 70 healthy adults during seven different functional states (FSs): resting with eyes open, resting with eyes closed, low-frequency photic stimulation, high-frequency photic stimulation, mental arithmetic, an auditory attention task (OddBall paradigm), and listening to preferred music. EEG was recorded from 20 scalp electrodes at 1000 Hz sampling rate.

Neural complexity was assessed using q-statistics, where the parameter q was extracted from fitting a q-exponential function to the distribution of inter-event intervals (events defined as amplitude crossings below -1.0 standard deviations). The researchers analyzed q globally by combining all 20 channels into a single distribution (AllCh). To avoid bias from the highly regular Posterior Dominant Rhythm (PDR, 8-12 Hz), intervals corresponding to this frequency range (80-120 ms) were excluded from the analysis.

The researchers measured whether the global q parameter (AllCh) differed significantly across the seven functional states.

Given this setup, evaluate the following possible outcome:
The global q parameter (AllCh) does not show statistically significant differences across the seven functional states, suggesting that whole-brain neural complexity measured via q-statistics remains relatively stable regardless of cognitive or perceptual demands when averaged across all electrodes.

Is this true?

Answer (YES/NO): YES